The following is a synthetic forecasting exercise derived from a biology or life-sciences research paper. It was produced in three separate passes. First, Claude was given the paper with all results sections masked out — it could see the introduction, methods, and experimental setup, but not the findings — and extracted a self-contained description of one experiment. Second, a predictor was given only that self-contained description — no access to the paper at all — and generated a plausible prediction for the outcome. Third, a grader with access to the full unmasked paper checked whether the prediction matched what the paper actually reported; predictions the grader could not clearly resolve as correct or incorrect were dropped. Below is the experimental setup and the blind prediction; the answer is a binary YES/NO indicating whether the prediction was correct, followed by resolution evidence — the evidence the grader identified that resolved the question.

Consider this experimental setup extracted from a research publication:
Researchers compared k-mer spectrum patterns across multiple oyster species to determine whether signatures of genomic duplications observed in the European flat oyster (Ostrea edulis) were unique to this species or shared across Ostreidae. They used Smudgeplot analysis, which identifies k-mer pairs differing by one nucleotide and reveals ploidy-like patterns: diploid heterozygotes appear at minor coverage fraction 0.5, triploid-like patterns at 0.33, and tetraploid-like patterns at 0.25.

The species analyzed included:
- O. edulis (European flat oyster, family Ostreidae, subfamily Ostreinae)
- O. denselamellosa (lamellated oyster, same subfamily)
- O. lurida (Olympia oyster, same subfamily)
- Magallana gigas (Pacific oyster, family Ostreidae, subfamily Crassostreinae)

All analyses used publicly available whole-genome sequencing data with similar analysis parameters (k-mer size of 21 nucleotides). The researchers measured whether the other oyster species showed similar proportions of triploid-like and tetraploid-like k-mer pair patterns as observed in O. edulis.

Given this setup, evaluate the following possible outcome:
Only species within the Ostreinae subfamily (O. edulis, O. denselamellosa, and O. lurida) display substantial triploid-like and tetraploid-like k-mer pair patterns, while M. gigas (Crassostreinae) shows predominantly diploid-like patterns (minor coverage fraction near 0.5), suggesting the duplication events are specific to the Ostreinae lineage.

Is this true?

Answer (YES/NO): NO